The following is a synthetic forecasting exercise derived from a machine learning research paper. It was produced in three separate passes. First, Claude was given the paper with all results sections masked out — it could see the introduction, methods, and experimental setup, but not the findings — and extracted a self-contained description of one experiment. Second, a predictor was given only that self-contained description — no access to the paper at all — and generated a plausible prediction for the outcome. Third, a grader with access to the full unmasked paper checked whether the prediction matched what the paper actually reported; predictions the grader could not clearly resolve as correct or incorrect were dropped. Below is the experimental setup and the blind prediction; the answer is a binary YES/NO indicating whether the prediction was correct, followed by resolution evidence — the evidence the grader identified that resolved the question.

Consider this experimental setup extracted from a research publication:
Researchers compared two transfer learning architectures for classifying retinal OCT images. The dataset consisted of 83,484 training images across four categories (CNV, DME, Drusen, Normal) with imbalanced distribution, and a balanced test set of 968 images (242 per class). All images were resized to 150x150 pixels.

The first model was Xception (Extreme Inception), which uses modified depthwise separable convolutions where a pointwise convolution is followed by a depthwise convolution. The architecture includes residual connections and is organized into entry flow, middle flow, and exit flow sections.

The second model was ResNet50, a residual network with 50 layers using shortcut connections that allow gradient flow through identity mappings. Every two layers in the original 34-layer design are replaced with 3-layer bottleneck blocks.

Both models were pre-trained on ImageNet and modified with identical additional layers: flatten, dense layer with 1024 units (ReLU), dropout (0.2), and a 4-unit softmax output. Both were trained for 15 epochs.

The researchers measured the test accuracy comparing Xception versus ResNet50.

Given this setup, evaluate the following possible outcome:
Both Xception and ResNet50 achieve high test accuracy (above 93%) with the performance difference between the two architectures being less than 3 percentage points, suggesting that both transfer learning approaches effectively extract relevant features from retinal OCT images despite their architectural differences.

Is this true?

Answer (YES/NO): YES